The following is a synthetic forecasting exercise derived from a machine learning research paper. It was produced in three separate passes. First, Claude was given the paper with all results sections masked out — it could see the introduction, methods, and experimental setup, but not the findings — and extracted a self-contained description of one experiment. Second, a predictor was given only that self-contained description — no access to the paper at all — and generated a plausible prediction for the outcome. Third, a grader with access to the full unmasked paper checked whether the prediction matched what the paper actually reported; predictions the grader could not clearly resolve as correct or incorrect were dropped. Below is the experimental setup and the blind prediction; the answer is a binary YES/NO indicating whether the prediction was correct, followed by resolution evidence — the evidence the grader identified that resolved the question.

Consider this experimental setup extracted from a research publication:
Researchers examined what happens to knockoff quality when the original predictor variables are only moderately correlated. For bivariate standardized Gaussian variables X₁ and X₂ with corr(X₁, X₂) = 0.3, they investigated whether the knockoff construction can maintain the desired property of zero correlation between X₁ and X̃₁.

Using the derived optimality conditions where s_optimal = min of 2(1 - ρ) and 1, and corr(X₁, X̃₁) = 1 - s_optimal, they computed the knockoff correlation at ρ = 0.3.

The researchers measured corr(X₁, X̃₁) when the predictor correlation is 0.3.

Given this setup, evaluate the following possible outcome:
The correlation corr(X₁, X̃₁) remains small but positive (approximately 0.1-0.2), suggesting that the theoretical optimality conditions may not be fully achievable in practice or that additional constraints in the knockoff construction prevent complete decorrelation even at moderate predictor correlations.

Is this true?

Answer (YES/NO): NO